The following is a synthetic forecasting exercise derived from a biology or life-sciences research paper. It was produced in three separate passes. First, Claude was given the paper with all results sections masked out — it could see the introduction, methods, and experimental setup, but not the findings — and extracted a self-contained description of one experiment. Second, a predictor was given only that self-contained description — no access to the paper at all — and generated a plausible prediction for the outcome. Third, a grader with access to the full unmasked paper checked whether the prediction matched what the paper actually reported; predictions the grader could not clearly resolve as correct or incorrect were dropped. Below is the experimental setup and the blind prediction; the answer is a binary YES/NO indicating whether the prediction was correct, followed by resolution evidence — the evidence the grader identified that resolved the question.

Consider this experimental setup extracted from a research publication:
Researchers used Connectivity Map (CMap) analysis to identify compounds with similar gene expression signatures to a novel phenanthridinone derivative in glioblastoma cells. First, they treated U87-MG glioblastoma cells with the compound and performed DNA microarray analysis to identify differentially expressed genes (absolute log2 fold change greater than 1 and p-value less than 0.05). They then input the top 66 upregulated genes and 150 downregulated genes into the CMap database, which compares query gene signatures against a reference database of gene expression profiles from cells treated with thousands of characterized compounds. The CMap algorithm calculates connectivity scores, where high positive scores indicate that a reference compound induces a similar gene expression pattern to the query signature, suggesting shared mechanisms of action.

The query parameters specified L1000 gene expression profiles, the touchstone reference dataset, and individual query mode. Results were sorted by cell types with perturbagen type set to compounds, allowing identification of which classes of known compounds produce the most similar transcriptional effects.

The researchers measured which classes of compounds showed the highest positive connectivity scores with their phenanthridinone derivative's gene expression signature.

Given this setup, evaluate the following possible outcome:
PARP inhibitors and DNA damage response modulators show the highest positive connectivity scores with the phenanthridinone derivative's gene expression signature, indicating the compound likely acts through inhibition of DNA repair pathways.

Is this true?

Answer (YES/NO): NO